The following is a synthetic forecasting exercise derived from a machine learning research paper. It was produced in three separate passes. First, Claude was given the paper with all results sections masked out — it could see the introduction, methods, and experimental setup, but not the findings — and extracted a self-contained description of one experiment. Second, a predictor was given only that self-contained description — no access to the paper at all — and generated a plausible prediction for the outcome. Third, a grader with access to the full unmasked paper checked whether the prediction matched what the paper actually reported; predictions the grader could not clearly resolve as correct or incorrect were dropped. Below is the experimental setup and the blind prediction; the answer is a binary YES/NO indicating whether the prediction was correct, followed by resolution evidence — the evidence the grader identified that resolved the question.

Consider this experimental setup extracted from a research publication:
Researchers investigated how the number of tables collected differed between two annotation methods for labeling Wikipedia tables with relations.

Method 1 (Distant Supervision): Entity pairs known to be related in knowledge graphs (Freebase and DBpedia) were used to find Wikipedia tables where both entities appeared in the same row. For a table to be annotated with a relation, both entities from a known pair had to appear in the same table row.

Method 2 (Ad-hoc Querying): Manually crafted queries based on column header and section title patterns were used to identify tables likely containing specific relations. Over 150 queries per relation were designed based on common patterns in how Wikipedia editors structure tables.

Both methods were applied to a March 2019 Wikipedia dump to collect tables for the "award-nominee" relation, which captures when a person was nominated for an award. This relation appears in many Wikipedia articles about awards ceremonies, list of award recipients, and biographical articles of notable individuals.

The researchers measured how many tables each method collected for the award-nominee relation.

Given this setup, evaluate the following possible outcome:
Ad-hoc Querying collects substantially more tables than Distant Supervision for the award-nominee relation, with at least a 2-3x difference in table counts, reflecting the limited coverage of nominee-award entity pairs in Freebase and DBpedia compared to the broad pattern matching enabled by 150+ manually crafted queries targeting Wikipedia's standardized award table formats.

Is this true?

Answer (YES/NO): YES